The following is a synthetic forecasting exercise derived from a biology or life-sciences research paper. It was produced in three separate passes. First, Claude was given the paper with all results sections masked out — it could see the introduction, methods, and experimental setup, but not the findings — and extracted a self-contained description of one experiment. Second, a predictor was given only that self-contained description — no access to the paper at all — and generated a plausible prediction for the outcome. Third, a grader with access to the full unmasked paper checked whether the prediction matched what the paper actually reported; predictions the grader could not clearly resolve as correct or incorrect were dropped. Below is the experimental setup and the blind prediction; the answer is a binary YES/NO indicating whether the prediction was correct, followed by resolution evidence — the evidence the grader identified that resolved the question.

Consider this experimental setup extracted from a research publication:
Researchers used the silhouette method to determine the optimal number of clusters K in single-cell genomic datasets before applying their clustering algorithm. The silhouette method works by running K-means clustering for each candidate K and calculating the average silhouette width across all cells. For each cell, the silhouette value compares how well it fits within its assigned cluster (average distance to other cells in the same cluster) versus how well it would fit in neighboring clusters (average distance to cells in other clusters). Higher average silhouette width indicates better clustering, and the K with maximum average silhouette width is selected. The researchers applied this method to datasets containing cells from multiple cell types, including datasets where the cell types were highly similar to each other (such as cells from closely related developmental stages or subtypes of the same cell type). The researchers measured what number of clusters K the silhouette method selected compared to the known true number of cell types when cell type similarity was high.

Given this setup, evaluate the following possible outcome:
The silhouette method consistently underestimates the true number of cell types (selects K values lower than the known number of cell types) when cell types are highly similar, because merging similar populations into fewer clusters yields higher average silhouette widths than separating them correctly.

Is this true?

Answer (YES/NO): YES